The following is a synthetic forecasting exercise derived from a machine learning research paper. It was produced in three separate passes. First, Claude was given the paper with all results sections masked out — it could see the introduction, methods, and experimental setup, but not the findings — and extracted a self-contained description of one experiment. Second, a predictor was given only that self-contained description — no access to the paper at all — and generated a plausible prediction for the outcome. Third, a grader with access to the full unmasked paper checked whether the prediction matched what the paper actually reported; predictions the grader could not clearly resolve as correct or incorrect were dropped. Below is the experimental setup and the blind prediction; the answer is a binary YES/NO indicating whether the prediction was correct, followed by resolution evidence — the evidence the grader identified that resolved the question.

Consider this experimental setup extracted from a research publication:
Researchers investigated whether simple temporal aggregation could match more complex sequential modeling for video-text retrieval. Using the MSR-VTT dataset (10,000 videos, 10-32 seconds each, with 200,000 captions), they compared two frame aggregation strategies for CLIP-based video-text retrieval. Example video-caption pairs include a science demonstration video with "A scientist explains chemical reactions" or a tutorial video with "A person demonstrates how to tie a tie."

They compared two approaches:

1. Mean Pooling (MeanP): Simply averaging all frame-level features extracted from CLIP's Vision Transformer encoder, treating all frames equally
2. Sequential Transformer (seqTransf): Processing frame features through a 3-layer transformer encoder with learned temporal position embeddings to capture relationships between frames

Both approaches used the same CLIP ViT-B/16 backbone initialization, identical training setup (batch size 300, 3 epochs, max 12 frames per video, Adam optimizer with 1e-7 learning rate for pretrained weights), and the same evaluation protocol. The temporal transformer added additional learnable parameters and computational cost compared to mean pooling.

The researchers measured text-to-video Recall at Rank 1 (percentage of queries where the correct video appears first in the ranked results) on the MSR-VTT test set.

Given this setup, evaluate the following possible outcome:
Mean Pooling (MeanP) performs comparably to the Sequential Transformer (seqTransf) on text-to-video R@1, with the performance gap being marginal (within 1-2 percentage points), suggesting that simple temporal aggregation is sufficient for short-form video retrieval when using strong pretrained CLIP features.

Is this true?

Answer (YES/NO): YES